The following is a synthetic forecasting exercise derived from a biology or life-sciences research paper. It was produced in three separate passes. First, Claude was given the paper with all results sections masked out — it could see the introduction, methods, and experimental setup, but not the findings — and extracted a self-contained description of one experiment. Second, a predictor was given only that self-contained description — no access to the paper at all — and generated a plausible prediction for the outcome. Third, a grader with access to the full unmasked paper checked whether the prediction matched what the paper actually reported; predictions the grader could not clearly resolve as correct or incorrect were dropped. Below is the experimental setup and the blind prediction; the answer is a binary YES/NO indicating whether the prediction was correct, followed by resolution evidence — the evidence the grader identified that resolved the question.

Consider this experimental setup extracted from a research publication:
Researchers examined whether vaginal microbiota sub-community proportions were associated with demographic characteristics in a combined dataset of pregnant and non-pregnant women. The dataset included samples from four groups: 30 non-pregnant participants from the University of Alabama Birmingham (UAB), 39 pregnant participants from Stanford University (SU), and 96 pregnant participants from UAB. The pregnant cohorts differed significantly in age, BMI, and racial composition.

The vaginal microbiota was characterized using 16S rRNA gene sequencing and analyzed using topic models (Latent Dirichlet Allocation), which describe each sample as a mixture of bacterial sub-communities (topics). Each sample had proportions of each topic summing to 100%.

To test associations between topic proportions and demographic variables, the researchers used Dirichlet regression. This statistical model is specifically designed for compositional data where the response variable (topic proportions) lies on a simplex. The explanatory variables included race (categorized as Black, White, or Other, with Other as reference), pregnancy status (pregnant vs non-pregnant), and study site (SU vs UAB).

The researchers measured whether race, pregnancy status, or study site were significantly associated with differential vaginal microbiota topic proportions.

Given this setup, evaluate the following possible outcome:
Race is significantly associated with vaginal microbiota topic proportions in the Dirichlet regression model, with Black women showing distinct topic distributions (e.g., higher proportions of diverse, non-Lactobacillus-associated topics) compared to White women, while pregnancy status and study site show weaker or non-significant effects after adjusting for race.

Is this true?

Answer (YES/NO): NO